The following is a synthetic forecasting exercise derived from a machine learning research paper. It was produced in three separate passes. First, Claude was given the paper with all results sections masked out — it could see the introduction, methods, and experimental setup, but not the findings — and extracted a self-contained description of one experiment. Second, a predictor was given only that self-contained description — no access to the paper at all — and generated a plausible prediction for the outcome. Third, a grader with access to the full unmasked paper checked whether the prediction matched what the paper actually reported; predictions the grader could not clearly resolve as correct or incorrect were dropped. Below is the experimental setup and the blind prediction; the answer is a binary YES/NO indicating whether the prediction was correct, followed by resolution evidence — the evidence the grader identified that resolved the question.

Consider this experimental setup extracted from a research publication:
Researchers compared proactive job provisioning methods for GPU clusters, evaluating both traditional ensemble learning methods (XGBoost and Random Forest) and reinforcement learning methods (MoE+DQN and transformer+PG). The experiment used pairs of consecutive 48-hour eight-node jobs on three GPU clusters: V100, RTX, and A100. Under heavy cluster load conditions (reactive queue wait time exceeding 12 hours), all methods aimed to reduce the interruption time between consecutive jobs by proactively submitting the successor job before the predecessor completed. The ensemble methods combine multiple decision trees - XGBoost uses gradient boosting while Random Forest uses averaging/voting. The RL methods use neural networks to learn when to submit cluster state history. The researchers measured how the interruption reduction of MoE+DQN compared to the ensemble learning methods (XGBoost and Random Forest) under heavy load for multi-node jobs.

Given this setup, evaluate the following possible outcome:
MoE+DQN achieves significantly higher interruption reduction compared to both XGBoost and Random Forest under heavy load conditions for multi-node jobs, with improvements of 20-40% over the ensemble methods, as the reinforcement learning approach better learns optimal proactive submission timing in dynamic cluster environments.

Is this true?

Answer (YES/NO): NO